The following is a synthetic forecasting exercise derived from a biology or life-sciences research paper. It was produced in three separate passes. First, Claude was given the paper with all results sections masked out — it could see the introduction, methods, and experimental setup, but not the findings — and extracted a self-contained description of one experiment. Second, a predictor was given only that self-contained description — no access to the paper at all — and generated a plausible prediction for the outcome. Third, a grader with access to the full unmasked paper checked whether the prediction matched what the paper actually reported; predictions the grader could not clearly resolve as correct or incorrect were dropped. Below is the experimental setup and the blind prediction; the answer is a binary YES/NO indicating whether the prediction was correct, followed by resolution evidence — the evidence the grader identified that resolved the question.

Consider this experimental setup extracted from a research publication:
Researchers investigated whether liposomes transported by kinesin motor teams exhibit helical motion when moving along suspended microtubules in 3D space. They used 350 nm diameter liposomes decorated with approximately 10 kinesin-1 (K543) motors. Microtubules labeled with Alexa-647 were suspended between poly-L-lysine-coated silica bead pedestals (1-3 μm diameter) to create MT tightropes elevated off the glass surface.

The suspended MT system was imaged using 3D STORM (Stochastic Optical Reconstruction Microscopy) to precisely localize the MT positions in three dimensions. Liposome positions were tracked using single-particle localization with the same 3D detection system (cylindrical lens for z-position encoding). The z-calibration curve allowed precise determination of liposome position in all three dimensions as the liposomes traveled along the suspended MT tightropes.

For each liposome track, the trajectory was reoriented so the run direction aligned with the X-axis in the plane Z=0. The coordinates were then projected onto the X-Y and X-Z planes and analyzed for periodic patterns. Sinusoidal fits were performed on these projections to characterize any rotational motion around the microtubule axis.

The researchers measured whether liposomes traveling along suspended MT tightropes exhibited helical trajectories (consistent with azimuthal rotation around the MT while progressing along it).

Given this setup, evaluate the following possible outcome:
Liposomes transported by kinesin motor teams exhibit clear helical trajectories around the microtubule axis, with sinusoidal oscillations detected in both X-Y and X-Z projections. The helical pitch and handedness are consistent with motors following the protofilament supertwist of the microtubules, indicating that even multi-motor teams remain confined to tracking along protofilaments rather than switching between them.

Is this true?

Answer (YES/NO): YES